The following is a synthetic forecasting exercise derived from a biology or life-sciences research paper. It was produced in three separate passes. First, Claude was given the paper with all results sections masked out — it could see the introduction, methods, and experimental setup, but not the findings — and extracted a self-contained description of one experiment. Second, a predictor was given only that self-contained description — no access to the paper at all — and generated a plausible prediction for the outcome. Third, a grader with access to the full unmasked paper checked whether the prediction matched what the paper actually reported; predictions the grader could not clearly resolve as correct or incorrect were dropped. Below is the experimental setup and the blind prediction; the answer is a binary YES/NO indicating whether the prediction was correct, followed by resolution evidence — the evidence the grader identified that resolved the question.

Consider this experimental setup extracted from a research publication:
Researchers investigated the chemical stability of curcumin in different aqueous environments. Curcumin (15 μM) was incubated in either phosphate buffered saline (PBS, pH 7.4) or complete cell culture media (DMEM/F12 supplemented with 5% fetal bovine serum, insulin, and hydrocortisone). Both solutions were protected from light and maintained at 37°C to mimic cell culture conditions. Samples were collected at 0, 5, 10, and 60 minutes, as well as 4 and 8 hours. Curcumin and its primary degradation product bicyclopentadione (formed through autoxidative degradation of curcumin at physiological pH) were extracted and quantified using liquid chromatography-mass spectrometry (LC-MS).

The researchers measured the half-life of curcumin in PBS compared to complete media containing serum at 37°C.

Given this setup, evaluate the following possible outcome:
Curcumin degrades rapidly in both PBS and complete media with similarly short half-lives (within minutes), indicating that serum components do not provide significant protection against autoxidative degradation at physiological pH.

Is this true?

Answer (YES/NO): NO